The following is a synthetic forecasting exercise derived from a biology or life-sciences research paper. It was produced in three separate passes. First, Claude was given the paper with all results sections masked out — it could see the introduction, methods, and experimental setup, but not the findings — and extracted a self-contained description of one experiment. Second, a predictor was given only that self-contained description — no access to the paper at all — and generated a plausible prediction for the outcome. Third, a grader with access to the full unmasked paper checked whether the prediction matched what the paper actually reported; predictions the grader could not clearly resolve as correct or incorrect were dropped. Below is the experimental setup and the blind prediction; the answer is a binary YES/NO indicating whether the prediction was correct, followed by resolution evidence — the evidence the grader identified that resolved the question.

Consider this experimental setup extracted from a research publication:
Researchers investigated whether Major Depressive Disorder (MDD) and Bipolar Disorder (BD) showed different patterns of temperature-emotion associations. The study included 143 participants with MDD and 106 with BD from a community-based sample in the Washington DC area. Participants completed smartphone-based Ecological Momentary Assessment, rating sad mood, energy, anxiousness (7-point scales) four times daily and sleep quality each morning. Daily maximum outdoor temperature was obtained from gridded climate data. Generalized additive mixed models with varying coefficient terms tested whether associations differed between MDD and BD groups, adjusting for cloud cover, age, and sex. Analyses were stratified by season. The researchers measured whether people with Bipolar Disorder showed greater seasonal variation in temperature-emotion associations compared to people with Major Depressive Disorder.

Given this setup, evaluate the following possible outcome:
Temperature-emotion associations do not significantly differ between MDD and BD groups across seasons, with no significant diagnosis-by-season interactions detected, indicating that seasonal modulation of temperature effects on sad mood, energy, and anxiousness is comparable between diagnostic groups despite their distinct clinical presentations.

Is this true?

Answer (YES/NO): NO